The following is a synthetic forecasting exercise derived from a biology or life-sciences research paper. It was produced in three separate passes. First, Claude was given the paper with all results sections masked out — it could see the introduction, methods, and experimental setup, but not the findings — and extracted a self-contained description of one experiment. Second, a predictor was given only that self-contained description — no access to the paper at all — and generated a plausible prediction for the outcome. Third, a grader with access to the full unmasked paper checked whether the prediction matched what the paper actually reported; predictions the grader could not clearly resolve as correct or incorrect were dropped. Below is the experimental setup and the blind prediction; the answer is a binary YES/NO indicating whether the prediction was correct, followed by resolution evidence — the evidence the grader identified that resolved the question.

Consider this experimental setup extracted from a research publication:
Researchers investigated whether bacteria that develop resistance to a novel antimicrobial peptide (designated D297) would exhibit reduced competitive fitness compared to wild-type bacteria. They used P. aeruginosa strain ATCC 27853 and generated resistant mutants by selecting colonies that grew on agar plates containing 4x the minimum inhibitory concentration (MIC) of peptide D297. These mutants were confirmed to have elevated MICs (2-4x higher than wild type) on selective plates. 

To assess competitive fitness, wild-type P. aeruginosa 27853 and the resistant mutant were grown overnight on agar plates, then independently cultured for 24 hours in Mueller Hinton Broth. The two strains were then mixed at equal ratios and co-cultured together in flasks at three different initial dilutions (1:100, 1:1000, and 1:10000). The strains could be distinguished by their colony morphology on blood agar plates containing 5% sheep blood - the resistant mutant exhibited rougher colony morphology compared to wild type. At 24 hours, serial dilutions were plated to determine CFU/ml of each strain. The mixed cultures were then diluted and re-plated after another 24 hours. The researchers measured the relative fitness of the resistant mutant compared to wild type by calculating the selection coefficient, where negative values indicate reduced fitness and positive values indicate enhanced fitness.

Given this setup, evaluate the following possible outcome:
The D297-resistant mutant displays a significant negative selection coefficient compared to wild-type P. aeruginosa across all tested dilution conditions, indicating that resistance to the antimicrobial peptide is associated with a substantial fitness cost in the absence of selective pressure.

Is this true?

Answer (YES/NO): YES